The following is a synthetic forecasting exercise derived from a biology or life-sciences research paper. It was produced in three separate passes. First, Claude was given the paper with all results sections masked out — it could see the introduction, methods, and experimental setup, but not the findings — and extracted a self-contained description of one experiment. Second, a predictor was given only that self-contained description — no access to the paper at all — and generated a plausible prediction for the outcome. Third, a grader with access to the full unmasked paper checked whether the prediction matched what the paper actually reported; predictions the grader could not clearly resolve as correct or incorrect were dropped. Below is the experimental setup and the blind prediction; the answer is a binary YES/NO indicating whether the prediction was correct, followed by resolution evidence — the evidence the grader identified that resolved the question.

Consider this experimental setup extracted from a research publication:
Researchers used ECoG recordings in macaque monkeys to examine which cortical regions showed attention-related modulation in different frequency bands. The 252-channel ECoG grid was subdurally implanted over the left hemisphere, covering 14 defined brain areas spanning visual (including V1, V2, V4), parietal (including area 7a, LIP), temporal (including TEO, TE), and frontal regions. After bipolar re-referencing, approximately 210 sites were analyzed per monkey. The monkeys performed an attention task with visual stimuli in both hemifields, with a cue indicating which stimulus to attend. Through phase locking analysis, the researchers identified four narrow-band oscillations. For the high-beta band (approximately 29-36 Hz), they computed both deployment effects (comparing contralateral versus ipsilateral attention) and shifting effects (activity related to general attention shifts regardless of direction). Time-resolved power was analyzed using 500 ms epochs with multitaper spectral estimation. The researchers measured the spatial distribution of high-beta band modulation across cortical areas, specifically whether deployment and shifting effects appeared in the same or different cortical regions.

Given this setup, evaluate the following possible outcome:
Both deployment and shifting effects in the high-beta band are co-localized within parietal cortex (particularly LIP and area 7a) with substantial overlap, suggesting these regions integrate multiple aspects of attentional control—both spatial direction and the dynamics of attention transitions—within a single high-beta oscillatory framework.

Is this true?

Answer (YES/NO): NO